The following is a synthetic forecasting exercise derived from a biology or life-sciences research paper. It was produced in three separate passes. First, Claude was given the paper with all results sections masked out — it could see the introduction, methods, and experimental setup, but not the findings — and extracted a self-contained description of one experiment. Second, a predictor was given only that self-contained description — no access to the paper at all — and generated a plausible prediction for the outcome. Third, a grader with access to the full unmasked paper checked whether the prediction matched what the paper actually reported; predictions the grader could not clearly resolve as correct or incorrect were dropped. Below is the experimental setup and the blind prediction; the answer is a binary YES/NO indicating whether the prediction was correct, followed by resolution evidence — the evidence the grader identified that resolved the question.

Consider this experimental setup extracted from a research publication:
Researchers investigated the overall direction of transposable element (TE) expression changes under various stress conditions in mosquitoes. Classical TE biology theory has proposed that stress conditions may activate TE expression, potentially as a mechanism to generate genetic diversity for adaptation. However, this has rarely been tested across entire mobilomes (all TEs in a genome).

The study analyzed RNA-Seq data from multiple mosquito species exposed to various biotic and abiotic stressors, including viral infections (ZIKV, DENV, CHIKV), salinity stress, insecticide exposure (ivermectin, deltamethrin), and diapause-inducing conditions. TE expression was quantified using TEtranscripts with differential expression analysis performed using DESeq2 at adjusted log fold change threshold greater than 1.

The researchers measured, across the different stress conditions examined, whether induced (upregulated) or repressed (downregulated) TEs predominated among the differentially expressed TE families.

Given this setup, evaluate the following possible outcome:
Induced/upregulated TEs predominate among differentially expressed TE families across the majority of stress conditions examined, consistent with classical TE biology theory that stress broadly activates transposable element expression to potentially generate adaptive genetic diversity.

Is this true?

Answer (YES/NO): NO